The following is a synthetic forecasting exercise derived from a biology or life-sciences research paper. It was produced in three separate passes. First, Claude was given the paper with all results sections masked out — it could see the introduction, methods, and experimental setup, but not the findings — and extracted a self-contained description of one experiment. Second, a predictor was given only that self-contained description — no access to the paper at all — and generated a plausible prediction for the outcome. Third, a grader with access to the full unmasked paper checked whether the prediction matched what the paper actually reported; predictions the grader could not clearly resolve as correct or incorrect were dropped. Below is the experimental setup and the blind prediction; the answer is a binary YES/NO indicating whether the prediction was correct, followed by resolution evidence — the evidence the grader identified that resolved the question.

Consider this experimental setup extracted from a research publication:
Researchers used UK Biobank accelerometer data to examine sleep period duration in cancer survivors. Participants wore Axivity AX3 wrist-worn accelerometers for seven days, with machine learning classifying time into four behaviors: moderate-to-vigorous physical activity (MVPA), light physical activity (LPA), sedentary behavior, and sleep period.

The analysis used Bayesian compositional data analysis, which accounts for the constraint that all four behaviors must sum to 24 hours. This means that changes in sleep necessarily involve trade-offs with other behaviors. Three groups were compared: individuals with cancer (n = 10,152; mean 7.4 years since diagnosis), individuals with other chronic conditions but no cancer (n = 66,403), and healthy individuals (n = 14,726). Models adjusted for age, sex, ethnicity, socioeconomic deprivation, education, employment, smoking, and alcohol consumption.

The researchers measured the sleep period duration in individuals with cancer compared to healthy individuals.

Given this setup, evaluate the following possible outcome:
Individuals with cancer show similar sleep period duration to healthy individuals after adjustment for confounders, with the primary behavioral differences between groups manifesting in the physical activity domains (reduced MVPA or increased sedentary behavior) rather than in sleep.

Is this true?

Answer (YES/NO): NO